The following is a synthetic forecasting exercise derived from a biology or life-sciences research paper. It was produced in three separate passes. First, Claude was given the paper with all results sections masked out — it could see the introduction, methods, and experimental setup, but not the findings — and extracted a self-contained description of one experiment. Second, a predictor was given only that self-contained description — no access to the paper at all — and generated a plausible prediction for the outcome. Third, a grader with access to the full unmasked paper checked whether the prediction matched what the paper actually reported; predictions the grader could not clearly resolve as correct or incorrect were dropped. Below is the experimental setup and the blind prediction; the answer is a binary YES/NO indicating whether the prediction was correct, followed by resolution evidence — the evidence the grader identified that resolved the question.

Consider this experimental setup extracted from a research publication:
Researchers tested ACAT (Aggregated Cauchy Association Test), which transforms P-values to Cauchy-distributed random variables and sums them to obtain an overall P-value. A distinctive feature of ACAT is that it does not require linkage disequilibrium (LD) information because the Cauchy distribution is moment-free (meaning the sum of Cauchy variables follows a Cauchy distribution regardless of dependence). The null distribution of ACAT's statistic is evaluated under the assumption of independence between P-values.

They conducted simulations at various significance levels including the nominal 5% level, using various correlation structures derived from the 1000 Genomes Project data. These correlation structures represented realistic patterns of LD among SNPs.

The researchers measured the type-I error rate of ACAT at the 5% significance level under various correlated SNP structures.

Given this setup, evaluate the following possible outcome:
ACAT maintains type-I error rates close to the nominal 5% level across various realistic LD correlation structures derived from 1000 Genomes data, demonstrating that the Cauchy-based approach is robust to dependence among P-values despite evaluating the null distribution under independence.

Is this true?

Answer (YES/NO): NO